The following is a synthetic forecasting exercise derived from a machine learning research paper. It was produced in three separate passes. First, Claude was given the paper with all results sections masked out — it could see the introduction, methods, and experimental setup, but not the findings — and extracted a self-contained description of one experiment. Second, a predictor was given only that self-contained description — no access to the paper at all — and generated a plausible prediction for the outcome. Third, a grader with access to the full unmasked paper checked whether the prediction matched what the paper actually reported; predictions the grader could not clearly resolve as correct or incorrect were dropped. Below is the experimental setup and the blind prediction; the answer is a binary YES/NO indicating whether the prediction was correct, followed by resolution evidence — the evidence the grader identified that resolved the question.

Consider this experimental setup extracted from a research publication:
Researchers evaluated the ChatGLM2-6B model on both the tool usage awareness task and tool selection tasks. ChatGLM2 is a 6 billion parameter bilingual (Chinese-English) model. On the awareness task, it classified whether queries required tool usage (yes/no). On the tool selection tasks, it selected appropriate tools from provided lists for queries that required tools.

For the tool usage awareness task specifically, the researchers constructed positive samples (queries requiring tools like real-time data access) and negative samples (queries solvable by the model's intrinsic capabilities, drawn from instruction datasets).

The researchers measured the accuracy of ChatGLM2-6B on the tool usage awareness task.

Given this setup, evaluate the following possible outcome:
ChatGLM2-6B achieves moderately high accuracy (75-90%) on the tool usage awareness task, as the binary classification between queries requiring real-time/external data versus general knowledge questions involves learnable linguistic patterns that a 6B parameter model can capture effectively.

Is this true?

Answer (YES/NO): NO